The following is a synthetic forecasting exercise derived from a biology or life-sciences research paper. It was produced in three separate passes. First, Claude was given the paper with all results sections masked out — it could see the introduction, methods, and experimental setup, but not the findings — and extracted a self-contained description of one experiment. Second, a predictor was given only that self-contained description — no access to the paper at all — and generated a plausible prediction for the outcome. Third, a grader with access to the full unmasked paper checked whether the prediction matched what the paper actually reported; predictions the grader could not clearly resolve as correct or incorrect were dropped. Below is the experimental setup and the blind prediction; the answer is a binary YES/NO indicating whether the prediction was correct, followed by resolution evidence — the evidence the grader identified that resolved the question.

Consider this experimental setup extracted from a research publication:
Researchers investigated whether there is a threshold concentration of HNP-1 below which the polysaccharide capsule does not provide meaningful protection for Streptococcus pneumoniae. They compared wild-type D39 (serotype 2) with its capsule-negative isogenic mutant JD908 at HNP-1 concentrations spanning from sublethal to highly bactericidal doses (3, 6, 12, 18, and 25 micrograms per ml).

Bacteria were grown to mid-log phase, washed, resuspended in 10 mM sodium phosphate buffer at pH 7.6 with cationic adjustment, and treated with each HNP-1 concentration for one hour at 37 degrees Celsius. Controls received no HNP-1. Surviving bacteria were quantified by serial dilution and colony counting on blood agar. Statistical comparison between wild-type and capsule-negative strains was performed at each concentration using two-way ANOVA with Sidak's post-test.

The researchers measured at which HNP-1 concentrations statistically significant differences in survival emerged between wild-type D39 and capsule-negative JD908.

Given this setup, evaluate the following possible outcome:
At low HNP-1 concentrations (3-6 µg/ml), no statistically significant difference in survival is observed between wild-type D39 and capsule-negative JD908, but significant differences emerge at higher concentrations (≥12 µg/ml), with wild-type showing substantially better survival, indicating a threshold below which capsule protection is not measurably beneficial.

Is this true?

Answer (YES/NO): NO